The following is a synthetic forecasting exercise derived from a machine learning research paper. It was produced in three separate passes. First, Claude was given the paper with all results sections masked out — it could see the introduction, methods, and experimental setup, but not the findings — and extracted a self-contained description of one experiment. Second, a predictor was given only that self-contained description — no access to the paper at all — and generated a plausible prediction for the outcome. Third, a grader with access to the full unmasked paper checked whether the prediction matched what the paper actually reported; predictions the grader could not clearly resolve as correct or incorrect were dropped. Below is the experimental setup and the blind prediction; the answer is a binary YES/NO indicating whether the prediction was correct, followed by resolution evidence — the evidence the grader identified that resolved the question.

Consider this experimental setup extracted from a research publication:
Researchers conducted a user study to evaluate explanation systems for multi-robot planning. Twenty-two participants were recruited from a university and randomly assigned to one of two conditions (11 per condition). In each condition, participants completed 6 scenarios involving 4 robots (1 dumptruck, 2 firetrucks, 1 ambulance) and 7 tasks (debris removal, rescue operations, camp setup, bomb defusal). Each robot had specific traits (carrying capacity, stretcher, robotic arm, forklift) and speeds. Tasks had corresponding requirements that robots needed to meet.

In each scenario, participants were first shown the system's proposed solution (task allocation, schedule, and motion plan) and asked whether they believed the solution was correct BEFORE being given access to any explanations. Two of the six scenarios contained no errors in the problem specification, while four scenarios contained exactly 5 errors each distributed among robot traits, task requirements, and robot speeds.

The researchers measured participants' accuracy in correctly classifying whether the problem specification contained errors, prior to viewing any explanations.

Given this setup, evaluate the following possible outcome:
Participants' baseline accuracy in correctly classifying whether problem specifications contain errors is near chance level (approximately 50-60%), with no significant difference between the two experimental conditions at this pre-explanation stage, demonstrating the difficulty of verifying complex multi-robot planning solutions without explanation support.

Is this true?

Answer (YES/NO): NO